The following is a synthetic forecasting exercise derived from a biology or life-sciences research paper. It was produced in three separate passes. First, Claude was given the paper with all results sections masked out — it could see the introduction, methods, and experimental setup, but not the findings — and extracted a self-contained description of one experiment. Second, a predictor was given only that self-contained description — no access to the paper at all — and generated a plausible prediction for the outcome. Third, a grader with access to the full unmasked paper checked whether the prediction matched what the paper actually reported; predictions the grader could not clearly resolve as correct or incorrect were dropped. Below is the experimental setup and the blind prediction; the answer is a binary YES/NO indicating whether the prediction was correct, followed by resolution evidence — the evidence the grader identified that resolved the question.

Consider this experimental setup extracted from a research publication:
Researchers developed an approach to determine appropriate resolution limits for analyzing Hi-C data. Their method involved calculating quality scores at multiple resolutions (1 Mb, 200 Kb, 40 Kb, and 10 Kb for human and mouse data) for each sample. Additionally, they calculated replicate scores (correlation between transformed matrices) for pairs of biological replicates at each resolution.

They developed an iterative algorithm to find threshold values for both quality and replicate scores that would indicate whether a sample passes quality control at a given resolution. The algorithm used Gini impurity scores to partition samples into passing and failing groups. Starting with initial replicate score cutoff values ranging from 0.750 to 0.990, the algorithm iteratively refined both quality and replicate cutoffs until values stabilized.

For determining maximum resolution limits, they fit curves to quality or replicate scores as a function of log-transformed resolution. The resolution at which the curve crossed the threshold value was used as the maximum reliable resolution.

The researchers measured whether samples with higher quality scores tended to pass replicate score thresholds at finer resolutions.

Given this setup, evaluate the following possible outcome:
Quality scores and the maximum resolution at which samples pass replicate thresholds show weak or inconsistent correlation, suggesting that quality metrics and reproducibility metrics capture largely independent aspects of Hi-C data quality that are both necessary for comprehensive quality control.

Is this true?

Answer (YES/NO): NO